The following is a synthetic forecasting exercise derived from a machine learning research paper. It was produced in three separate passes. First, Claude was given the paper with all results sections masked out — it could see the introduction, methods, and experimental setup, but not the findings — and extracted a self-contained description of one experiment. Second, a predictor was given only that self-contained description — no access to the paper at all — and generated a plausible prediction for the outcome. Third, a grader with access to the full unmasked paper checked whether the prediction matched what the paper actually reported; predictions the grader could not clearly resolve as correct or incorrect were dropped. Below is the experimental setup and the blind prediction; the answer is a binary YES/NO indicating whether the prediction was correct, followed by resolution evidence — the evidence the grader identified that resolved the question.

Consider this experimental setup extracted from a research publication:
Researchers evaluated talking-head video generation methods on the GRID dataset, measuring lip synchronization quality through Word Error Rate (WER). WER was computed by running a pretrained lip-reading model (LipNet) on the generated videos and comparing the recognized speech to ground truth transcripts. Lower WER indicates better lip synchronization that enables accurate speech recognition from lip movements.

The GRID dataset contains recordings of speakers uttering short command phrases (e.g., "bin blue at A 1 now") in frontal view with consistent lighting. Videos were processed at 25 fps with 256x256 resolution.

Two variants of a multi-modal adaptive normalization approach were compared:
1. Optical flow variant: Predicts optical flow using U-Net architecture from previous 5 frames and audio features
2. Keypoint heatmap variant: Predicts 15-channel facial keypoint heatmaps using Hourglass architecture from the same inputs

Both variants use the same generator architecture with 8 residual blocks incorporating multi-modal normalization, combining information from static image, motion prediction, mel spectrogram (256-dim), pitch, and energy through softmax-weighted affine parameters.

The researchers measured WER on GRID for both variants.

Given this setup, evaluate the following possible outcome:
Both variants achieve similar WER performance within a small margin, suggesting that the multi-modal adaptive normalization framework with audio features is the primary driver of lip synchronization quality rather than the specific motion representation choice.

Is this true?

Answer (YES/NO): YES